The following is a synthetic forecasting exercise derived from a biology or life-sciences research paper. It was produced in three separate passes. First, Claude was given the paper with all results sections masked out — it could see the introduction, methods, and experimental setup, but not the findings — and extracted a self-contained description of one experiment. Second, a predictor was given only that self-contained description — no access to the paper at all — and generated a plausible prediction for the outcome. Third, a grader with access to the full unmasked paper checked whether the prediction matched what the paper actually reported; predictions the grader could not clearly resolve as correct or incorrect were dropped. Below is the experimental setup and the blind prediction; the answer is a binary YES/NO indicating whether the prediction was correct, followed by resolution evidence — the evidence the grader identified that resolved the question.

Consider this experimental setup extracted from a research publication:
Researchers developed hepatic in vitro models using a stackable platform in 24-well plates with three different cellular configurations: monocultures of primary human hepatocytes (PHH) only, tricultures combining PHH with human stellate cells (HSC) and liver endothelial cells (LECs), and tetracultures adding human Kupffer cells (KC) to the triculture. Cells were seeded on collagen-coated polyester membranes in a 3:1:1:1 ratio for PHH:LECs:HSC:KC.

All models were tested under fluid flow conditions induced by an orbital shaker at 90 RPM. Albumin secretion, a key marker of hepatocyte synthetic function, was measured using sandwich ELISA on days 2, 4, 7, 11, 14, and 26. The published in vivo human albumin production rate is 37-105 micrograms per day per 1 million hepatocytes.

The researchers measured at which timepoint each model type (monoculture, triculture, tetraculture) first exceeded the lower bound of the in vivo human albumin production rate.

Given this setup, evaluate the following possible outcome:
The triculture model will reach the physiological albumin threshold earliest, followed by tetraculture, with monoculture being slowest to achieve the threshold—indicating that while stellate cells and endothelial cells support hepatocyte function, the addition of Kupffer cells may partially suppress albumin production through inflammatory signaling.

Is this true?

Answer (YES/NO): NO